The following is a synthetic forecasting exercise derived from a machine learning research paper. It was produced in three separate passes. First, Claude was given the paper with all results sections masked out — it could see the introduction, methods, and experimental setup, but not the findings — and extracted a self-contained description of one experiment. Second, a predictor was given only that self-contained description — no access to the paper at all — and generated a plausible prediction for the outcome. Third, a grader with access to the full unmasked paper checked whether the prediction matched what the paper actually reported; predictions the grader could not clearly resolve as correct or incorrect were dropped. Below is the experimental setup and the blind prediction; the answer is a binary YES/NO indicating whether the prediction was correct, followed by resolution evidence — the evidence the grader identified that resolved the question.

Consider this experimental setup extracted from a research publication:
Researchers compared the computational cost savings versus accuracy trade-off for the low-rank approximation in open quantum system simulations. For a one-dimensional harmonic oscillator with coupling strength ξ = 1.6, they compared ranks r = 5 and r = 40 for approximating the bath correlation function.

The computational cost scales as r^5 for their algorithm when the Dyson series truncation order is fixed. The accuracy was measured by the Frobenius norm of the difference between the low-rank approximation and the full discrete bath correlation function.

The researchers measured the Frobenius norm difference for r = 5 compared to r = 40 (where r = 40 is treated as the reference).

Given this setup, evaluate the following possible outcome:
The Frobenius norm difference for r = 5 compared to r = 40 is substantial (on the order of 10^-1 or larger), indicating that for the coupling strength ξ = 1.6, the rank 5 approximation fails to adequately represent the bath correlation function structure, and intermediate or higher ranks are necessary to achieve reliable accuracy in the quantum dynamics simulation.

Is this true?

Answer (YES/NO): NO